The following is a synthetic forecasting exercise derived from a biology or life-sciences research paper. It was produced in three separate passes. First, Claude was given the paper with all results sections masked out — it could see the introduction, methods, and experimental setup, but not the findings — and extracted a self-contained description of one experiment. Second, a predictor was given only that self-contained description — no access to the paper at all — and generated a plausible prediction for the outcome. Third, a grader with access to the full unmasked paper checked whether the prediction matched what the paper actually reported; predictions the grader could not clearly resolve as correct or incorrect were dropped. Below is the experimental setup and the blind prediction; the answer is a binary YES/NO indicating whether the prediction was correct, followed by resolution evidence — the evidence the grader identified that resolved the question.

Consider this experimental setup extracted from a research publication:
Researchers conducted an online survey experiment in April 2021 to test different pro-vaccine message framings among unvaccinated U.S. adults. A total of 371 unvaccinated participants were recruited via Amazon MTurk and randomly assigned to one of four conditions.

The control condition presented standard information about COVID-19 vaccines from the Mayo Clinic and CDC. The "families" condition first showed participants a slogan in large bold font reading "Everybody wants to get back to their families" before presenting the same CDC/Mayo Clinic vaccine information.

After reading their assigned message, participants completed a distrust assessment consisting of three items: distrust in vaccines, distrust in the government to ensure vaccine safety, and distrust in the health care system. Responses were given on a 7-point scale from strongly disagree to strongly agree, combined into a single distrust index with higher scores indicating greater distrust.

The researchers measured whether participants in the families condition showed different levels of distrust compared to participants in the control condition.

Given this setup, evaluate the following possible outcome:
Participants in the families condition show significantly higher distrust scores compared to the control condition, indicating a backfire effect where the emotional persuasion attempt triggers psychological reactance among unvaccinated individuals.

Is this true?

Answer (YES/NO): NO